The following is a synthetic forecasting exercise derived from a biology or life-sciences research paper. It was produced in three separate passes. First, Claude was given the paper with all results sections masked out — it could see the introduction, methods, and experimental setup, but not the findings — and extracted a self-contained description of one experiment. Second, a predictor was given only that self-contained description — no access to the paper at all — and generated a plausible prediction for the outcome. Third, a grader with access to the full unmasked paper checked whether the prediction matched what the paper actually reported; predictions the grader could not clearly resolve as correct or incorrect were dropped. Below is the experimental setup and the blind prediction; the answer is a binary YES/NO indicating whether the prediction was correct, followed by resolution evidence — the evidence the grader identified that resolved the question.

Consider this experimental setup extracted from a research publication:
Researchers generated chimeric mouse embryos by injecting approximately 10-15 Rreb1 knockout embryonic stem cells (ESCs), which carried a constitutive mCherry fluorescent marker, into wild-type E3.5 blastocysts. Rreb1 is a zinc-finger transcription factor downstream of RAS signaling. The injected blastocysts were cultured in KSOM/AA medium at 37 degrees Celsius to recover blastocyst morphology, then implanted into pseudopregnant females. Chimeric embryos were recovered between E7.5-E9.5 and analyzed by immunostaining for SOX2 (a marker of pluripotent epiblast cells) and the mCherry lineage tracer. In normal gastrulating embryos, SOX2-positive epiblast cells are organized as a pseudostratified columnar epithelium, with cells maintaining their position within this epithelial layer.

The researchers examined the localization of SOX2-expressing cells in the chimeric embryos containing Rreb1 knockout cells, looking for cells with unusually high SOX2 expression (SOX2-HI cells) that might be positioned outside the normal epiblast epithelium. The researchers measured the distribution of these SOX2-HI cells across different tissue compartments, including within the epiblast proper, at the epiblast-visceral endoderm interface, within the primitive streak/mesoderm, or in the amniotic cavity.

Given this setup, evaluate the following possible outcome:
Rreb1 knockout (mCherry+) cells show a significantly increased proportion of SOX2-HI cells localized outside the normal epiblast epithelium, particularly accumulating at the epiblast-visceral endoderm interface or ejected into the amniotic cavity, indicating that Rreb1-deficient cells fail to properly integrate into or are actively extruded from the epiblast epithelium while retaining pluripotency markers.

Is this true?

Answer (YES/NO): NO